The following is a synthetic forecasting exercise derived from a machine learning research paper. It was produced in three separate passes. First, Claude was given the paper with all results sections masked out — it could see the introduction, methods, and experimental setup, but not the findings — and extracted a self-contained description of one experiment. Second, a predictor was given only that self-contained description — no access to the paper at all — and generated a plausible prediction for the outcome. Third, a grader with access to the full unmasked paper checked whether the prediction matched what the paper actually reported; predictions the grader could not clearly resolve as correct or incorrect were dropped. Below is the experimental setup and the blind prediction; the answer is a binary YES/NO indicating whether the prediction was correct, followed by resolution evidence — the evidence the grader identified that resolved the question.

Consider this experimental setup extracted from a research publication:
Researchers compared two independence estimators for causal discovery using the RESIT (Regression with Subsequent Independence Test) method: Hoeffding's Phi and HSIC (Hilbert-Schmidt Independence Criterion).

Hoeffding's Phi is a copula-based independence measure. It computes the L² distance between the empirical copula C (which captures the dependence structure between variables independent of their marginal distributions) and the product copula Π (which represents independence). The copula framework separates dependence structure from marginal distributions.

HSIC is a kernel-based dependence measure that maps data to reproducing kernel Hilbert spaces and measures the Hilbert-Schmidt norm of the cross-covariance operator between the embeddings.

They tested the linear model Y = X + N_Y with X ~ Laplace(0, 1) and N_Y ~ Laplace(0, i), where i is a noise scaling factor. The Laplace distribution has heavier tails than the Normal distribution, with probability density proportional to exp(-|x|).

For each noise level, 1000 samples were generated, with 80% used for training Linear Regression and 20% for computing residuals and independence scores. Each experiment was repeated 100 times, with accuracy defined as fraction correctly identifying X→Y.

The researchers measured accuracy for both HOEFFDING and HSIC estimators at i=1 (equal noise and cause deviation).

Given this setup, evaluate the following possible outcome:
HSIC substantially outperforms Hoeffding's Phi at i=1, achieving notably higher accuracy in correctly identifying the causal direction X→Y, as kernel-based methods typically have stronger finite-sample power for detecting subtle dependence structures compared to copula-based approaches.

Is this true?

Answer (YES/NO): YES